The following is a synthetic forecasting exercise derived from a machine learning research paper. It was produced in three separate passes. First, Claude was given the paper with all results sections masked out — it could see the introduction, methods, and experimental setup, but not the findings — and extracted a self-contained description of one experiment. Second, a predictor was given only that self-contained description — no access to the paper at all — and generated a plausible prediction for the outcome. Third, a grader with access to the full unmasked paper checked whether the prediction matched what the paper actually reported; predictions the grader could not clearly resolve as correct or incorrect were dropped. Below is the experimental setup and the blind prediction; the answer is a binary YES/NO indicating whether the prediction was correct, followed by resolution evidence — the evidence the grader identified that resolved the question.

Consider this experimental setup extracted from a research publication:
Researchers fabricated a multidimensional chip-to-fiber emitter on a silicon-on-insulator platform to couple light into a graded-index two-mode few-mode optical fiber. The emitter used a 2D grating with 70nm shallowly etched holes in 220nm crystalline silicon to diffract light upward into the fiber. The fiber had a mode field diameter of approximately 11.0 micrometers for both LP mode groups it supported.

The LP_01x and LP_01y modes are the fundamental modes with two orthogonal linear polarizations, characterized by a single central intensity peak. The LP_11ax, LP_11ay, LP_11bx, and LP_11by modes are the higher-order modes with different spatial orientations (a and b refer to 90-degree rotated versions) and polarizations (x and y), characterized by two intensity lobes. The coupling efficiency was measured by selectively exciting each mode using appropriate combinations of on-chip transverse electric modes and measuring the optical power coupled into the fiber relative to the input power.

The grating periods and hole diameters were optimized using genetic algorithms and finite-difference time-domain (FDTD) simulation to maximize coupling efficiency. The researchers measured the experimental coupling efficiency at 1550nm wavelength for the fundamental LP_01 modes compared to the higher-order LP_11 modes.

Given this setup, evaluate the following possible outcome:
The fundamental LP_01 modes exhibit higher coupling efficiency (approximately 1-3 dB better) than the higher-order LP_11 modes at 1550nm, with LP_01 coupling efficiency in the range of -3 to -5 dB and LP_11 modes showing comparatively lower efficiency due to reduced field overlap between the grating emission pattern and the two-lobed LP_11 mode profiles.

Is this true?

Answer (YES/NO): NO